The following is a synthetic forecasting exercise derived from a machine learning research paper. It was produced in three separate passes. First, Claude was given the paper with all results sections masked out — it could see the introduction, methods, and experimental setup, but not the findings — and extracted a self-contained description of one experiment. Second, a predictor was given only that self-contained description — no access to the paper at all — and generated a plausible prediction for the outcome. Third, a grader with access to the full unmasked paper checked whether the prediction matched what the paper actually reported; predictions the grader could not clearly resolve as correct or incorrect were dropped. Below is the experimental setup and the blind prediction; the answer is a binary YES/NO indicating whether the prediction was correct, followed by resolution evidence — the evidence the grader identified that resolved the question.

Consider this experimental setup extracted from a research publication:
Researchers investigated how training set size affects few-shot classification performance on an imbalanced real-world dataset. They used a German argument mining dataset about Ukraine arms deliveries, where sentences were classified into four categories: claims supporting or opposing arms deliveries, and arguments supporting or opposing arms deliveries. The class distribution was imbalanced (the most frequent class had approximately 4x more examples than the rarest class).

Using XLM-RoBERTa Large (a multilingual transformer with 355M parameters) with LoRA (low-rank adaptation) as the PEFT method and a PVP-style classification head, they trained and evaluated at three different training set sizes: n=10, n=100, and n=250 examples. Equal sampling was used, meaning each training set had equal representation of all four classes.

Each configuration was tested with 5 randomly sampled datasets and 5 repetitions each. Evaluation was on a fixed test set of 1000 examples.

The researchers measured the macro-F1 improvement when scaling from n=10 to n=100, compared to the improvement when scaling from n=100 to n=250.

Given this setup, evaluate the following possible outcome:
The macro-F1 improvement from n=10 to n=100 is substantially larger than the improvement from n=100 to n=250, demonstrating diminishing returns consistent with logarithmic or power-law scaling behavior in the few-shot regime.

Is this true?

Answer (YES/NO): YES